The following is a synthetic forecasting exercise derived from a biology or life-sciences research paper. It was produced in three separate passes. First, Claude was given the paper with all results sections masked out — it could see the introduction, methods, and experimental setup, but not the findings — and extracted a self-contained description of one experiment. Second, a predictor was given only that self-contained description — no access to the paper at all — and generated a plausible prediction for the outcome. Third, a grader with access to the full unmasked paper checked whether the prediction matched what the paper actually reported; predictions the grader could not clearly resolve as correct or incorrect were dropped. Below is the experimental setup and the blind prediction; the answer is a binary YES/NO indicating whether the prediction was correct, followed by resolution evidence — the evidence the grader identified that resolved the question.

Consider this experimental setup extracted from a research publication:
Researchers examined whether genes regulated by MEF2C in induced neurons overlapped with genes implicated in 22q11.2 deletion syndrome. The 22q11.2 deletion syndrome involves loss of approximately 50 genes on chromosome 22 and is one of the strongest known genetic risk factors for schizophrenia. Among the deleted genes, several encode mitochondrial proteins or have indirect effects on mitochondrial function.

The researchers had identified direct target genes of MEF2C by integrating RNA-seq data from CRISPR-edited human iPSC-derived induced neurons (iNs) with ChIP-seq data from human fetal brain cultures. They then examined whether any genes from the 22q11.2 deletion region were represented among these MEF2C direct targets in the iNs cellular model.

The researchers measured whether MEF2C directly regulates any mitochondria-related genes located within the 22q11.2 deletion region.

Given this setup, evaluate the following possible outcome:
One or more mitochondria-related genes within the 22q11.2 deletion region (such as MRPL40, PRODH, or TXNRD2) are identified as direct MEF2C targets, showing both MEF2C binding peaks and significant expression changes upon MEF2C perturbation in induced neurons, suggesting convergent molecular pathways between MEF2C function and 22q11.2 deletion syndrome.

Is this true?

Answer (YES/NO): YES